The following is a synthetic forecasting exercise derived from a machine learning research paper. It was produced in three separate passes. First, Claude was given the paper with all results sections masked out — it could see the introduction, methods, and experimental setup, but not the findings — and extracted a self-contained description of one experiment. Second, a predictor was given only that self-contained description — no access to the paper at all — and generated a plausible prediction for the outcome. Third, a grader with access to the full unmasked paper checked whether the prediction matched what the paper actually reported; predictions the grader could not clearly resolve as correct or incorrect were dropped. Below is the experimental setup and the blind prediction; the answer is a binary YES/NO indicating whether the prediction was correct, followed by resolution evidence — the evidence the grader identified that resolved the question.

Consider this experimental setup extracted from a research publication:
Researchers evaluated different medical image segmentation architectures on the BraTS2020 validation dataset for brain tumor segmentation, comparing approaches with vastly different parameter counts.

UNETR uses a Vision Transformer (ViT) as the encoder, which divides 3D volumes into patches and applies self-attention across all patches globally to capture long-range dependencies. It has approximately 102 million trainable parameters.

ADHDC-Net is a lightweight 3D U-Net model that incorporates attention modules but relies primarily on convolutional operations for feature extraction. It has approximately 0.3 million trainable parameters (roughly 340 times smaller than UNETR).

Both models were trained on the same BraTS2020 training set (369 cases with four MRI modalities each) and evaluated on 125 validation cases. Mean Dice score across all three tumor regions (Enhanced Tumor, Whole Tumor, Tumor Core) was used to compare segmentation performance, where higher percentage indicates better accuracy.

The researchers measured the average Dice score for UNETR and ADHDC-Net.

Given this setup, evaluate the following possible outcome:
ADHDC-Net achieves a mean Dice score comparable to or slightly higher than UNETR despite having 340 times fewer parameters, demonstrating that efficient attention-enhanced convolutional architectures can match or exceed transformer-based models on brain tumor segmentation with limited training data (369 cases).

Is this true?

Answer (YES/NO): NO